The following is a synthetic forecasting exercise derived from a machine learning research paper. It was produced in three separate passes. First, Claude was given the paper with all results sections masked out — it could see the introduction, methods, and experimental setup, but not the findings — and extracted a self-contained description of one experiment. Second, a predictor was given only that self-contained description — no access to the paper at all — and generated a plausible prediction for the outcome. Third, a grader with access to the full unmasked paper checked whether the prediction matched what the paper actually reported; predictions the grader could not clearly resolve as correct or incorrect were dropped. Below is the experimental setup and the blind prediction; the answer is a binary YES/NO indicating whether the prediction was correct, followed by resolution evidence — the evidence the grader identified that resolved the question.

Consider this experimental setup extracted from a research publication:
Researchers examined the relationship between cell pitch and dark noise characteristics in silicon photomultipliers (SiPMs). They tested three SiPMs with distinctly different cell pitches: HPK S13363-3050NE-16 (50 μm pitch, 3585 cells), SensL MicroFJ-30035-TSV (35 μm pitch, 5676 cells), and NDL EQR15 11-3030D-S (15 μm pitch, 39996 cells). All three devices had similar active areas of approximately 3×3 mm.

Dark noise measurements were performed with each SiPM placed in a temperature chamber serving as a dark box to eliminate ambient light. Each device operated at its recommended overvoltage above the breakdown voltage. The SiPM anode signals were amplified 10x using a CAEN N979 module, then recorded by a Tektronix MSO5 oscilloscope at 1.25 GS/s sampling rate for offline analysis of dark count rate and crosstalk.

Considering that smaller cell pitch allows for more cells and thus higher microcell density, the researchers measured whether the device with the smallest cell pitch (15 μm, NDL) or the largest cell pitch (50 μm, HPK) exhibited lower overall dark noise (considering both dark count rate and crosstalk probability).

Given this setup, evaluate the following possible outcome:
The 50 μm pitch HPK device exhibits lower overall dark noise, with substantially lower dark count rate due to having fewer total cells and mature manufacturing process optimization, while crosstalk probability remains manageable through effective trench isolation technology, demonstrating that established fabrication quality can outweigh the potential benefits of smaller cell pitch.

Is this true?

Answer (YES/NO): YES